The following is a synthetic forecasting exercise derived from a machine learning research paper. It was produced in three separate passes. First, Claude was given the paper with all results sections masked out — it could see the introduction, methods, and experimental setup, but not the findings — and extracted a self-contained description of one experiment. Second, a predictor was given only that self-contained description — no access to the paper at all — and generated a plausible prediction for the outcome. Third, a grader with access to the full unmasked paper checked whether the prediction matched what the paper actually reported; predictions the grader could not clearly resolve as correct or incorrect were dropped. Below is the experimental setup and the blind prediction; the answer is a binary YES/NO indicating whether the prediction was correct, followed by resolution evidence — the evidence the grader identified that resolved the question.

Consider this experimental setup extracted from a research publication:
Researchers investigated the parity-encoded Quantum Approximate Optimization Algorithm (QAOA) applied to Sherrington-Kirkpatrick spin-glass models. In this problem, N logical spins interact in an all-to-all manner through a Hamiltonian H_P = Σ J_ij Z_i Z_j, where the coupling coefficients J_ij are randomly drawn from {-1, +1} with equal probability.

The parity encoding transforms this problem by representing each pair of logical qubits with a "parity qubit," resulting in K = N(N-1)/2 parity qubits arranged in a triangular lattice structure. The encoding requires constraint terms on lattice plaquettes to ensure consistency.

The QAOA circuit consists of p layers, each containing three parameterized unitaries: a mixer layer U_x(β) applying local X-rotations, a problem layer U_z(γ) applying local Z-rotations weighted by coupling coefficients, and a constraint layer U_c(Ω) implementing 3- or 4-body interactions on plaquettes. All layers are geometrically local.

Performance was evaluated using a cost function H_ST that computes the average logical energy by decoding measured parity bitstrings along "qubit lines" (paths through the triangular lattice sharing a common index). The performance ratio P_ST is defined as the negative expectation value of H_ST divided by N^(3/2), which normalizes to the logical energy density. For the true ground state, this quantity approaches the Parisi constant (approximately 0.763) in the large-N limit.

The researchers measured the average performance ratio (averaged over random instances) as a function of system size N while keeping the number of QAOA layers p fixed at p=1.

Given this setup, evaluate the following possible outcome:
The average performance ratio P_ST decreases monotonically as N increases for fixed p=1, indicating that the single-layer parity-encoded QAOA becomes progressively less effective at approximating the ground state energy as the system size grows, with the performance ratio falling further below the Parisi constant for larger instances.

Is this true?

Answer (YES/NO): YES